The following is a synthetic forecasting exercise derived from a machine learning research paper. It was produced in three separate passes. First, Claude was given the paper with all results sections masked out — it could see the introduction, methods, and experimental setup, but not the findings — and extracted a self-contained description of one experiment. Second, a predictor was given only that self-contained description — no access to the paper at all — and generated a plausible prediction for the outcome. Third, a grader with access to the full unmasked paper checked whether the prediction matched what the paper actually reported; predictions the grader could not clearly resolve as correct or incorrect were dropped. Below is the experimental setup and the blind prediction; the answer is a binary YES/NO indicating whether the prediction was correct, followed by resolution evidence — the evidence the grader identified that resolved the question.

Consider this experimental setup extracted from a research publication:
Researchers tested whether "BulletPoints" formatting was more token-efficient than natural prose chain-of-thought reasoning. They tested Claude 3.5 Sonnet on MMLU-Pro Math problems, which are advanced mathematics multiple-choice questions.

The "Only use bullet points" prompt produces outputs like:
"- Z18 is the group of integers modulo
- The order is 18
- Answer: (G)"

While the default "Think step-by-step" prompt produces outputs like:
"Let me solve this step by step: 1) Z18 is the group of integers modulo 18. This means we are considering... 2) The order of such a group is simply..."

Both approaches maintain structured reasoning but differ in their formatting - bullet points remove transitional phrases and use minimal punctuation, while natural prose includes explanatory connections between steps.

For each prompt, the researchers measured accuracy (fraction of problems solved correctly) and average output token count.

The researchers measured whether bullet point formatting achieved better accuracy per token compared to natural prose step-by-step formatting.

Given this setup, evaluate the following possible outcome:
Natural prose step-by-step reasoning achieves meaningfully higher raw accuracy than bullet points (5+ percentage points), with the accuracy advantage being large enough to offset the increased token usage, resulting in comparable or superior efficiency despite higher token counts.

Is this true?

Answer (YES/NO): YES